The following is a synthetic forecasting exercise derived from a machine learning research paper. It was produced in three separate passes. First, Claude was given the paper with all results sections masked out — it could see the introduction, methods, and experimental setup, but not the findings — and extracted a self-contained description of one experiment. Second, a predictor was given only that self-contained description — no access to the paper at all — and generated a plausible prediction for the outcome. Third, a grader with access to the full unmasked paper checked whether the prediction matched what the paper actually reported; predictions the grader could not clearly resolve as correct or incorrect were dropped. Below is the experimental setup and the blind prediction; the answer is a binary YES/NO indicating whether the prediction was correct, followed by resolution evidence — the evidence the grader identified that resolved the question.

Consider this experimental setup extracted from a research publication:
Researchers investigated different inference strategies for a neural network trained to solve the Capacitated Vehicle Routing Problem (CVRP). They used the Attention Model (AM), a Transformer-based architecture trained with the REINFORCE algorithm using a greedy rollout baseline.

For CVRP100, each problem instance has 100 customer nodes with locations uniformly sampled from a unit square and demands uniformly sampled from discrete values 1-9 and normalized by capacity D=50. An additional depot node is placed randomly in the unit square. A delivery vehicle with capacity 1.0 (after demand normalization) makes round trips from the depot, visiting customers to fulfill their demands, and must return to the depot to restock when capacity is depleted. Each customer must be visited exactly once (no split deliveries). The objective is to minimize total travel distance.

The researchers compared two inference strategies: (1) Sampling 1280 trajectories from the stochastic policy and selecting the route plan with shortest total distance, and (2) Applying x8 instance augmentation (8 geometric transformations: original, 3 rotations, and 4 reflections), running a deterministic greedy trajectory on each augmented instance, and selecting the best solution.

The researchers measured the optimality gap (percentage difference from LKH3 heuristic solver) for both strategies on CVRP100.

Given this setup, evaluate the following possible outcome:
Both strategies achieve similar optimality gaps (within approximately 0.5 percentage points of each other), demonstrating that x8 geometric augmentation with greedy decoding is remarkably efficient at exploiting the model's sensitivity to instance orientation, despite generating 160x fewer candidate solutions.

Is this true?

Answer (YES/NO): NO